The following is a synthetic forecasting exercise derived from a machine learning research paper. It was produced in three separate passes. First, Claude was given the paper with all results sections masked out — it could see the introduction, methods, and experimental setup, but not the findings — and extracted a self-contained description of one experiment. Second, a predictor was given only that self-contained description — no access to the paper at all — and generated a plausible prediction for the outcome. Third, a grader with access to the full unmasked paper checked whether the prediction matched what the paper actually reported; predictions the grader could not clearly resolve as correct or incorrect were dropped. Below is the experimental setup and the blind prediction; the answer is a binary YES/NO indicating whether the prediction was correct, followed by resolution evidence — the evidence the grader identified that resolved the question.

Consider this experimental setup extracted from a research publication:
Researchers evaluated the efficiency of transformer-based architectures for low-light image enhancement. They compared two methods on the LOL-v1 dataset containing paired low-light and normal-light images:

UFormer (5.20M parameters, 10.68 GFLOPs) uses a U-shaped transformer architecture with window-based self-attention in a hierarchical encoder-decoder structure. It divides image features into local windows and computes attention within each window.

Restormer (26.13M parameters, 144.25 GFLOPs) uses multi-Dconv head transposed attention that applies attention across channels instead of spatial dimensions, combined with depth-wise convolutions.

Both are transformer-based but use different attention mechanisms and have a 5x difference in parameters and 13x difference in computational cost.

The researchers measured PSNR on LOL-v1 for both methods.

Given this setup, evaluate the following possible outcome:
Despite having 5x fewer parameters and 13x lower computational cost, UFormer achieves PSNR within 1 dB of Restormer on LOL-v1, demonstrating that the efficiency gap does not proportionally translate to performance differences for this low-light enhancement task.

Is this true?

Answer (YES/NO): NO